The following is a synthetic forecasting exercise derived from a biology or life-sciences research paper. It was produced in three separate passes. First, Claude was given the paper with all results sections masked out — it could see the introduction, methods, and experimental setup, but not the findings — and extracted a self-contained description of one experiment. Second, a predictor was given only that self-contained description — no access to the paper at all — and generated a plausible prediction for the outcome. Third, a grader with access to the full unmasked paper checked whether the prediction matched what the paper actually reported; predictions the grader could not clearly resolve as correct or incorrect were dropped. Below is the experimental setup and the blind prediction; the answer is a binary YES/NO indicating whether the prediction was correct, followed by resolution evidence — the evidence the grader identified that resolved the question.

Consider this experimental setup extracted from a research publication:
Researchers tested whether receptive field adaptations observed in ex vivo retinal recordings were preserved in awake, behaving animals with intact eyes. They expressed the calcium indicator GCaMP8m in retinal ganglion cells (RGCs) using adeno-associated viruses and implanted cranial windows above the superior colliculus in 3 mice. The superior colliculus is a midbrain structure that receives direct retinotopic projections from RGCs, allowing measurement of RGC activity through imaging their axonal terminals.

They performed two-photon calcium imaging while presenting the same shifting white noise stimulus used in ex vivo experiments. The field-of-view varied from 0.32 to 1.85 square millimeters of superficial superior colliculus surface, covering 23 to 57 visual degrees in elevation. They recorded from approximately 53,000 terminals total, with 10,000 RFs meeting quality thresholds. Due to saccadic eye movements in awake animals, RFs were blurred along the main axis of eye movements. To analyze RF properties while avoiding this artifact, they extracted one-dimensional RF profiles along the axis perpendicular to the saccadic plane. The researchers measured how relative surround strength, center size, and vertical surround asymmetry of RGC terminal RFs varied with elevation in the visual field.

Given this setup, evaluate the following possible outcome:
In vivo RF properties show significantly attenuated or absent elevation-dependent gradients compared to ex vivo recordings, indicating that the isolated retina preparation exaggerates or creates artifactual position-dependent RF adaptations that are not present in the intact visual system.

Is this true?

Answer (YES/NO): NO